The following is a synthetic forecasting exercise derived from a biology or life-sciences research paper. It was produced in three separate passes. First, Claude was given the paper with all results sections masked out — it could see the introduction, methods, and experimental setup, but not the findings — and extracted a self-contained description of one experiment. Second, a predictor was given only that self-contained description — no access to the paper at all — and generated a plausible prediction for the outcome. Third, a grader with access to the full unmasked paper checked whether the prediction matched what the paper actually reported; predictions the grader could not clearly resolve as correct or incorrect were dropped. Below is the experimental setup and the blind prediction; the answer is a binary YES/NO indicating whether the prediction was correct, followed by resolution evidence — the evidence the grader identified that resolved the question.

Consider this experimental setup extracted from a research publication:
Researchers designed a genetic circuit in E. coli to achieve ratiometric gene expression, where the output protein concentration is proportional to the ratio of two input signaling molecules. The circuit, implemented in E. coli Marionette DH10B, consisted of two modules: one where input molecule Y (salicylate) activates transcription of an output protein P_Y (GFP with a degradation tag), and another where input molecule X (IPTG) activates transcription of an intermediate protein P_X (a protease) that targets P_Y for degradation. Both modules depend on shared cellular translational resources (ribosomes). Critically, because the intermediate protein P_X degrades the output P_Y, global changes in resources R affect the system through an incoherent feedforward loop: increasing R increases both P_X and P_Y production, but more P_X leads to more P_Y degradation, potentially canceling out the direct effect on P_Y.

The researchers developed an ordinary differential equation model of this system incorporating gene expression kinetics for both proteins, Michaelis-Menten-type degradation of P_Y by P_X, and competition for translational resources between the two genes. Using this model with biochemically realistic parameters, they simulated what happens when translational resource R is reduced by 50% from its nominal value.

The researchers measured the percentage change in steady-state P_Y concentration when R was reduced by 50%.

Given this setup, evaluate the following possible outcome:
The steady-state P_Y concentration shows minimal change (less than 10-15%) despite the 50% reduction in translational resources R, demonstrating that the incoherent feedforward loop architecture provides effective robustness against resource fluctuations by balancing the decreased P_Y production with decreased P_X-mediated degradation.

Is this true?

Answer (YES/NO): YES